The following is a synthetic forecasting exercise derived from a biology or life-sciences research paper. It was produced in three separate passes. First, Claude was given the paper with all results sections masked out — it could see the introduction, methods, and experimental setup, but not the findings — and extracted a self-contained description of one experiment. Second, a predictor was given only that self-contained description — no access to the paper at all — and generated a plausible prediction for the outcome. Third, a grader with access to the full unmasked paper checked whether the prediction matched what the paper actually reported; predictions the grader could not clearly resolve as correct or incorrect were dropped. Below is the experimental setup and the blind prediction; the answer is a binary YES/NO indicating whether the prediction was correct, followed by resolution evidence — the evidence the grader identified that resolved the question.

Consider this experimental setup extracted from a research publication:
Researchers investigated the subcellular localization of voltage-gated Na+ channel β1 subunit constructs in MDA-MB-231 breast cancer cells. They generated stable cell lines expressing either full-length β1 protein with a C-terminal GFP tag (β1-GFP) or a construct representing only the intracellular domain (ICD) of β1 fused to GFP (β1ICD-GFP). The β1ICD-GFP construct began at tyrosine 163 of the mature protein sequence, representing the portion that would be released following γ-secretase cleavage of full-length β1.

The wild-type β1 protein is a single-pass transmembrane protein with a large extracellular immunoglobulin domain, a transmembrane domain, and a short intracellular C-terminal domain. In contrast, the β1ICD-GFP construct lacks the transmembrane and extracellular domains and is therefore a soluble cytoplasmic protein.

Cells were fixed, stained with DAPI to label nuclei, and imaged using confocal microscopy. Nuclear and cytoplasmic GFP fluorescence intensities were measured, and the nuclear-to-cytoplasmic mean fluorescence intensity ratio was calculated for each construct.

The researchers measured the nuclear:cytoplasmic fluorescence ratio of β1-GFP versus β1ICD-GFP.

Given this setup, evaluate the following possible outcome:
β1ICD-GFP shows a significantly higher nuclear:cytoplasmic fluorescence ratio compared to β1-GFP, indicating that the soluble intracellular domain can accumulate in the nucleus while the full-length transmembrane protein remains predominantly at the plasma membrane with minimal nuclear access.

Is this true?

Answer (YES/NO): NO